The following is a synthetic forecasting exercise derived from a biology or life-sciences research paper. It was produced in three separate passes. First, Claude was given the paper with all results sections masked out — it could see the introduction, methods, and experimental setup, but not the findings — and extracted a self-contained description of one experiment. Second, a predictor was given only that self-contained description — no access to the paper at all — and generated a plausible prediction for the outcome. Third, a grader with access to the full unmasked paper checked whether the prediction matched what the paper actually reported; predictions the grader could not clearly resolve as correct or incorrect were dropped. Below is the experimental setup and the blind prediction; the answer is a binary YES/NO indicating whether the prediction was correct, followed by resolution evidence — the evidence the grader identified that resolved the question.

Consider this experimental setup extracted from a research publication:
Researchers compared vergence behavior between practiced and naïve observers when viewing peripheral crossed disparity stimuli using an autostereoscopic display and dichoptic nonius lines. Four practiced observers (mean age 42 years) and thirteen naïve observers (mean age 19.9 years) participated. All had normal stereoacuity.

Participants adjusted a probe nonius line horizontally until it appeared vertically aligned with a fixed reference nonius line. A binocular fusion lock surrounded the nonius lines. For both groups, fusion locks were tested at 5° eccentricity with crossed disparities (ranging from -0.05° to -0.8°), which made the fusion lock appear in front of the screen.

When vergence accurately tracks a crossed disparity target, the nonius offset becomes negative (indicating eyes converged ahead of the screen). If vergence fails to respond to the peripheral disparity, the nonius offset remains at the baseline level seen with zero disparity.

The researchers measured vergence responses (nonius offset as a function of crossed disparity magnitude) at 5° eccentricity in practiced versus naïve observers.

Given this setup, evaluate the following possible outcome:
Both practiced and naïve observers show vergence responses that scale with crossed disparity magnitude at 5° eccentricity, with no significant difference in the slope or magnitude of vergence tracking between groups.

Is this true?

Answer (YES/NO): NO